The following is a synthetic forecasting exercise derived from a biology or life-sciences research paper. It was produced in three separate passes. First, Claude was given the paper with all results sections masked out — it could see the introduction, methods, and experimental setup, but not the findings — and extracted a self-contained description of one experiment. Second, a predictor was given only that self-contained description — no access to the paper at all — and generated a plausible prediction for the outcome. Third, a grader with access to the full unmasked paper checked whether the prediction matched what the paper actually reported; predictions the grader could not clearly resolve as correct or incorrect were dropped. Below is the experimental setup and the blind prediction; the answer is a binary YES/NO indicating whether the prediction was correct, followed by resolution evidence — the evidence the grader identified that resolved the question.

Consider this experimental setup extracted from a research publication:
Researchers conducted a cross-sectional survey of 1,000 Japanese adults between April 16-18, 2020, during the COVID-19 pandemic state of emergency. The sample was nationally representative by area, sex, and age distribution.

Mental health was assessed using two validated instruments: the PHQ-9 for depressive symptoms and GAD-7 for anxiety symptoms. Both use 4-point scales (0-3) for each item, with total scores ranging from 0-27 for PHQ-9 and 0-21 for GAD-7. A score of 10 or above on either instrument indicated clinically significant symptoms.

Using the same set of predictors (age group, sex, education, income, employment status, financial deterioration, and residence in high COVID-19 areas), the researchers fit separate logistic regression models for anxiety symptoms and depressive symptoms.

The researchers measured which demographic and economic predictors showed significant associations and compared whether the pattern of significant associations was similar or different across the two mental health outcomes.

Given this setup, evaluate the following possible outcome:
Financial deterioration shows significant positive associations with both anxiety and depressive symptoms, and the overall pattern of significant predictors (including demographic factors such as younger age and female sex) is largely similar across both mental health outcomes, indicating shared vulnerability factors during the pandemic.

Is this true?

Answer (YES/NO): NO